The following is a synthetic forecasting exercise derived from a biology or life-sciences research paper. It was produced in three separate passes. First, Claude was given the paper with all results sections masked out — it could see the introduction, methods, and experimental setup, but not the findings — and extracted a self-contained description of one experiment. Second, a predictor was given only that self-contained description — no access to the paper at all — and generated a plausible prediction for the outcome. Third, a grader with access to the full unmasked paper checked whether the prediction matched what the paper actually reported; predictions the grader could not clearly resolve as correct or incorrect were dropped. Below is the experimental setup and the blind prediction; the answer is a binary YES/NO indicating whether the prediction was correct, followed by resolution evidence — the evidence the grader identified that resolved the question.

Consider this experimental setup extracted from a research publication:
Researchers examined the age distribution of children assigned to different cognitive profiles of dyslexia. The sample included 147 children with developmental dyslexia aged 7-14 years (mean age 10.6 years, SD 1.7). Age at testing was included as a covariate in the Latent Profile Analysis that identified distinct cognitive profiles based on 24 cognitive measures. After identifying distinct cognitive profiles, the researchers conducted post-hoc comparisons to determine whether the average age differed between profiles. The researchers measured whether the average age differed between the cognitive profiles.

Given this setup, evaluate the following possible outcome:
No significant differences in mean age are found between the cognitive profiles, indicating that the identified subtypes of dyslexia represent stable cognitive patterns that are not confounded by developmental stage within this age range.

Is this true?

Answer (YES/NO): YES